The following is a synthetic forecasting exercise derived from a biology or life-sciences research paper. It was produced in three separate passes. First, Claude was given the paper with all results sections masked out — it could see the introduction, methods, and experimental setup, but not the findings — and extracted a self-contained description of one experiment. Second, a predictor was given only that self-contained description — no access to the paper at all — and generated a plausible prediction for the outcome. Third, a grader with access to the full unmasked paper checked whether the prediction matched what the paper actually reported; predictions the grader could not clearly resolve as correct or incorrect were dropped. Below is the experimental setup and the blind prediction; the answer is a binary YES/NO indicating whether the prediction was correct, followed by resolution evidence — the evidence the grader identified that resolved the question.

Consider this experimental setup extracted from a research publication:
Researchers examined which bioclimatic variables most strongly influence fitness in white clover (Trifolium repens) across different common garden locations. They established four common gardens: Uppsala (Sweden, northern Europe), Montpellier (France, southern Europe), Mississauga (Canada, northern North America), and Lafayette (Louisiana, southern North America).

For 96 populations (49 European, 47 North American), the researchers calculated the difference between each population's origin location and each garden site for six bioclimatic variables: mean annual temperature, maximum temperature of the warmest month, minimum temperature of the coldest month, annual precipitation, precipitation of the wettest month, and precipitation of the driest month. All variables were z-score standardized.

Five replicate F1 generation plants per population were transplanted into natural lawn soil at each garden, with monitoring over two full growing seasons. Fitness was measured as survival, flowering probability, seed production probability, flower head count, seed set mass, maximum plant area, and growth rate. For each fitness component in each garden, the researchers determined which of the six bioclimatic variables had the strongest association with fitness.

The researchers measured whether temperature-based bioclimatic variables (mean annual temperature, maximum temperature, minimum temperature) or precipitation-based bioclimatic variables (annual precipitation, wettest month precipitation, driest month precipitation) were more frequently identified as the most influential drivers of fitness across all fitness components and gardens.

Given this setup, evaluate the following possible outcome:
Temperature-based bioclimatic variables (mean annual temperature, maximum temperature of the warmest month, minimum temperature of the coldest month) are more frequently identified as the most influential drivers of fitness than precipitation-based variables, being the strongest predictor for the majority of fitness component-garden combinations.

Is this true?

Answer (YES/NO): YES